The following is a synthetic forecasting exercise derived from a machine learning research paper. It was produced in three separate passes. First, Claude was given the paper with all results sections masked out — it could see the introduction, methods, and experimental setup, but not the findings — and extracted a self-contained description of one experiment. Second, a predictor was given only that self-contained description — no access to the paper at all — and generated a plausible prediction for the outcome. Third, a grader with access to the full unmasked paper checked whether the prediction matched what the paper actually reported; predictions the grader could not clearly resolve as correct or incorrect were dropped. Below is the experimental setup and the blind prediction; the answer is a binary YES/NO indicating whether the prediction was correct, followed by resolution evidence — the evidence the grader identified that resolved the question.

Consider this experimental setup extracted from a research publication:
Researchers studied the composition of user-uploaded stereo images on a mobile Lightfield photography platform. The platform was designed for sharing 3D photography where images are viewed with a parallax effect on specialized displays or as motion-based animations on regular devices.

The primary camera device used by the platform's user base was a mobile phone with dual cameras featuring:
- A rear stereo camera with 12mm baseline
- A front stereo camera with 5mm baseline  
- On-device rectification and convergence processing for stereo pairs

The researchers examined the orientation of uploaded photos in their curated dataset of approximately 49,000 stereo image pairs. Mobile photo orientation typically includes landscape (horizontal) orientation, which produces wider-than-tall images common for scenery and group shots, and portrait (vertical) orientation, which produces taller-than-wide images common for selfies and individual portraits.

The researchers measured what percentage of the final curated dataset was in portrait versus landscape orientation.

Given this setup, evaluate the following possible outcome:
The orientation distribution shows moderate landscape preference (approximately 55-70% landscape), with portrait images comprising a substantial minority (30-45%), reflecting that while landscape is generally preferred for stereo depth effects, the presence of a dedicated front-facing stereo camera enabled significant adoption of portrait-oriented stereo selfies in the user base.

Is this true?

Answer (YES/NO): NO